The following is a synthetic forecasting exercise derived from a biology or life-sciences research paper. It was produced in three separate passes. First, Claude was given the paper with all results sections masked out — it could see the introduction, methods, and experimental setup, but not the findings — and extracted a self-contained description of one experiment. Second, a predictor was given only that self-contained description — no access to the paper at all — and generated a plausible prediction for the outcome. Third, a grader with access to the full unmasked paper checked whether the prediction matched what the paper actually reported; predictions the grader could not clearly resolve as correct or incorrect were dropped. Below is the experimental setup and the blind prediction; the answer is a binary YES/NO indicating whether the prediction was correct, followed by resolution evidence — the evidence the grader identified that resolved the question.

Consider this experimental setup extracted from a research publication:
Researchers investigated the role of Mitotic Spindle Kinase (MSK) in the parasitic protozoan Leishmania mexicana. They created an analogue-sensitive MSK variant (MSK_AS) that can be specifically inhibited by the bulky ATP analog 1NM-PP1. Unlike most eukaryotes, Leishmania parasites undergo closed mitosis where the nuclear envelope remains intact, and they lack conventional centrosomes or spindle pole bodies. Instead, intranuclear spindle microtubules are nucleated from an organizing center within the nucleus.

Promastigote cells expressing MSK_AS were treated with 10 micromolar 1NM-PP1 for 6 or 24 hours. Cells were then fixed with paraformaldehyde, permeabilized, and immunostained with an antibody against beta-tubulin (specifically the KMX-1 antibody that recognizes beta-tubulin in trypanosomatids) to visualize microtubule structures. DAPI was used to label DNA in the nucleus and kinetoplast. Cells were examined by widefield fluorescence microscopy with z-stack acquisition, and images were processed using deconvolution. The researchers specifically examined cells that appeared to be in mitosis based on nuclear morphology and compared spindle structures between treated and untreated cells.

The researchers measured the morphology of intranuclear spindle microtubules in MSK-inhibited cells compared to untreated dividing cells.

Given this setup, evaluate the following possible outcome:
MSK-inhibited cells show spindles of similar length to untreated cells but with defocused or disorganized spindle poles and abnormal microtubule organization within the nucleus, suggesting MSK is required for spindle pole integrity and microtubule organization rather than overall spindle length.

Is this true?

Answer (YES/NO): NO